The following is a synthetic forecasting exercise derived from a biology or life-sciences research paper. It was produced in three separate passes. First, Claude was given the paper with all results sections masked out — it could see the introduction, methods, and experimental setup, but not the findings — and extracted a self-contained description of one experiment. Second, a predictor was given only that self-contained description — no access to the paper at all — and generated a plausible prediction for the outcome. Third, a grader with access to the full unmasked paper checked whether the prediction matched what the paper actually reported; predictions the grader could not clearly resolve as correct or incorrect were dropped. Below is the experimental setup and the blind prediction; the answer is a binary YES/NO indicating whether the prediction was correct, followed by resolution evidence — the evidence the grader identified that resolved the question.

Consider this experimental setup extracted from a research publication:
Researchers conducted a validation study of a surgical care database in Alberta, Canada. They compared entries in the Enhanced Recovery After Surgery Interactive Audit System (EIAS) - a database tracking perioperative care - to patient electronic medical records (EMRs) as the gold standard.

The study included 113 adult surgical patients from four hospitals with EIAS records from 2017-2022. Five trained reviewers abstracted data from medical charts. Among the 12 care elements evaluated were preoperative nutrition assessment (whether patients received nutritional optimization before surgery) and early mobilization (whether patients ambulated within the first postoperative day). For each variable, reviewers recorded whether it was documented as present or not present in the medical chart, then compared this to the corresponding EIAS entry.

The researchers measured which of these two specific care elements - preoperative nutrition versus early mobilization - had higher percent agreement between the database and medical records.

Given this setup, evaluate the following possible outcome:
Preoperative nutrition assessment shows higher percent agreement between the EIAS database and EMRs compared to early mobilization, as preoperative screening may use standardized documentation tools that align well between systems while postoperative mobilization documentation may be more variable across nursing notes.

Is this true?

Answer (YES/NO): NO